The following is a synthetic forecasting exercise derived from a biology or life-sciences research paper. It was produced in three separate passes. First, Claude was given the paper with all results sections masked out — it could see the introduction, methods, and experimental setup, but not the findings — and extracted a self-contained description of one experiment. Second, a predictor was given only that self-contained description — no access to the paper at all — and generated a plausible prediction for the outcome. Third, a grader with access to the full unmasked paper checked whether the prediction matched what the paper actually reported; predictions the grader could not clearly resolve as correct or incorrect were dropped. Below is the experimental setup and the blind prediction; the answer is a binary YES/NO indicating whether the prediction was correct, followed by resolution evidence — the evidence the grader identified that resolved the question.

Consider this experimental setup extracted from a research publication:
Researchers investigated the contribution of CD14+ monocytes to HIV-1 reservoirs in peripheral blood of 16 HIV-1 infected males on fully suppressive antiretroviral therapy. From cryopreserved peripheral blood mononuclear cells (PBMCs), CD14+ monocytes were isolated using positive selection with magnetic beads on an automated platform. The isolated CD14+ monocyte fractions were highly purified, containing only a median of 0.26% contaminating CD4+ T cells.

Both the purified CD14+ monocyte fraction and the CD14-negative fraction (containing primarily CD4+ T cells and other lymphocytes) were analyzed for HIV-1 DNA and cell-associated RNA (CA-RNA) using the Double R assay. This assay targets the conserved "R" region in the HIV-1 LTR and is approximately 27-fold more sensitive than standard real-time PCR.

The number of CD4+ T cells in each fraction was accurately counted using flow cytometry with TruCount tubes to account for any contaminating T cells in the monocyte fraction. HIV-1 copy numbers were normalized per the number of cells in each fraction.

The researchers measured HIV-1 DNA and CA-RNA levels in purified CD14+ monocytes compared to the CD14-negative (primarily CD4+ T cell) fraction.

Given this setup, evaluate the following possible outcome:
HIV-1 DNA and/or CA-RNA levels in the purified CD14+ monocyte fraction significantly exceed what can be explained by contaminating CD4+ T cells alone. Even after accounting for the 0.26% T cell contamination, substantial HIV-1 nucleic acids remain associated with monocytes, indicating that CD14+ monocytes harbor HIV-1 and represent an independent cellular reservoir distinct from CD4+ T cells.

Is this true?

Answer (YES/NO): NO